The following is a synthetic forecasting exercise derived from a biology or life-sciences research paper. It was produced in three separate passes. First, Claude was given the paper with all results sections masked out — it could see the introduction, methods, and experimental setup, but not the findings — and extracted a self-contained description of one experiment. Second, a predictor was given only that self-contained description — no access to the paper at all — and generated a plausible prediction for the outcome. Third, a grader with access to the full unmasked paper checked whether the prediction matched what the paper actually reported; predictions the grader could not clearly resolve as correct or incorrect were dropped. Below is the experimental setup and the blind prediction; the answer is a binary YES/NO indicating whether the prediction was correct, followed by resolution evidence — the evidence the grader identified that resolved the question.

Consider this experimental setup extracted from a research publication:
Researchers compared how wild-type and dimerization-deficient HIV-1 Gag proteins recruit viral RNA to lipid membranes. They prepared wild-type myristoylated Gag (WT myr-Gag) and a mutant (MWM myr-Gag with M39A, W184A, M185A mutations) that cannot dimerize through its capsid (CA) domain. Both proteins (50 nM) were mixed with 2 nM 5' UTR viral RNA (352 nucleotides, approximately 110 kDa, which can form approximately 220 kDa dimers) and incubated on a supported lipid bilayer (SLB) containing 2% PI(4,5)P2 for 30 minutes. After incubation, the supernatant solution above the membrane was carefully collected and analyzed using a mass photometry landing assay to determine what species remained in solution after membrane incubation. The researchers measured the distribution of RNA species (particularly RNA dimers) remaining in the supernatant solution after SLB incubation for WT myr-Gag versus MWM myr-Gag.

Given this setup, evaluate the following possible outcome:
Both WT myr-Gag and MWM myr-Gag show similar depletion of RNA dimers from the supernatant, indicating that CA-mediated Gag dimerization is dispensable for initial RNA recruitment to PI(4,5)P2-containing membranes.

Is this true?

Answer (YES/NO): NO